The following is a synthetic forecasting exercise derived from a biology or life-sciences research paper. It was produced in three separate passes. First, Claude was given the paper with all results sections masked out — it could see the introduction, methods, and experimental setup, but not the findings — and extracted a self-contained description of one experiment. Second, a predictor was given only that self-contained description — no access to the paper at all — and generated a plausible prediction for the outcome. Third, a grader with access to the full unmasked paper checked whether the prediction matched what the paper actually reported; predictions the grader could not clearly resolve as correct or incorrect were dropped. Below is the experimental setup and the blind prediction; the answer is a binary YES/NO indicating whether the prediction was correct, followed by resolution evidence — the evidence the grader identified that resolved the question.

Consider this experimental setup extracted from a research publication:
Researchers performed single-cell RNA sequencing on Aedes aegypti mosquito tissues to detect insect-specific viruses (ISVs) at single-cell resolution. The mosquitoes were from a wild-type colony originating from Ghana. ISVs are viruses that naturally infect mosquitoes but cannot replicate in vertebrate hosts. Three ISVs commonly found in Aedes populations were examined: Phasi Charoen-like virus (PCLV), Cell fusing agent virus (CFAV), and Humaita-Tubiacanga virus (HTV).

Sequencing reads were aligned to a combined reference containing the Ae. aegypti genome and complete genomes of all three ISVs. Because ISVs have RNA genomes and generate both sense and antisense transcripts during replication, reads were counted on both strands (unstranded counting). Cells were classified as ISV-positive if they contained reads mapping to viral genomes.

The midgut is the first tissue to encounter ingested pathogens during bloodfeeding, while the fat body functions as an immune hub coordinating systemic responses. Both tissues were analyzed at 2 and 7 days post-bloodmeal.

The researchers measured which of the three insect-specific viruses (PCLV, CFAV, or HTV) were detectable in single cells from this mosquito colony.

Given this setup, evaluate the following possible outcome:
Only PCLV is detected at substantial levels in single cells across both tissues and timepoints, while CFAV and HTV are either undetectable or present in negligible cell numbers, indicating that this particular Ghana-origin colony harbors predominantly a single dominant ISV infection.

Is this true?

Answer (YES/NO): YES